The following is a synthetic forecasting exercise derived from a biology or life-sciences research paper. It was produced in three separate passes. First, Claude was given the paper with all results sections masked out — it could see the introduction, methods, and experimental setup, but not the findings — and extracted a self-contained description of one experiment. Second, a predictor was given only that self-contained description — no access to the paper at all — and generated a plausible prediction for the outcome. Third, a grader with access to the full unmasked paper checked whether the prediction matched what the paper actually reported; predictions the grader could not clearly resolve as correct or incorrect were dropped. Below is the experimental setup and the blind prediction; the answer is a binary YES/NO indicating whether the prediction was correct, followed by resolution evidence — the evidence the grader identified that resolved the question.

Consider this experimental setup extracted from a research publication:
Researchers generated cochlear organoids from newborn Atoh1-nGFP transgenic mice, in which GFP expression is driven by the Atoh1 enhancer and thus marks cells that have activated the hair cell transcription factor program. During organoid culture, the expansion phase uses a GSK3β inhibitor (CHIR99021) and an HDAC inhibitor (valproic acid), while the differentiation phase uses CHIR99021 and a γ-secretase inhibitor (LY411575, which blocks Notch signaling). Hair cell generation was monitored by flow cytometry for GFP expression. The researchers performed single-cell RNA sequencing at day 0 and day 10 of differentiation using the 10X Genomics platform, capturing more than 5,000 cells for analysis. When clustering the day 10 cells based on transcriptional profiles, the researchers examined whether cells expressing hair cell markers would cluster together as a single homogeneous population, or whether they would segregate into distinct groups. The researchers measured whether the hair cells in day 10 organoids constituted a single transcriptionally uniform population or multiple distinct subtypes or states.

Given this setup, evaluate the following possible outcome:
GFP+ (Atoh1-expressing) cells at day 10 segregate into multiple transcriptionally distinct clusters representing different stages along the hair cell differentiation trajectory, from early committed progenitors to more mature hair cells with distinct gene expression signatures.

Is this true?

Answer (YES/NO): YES